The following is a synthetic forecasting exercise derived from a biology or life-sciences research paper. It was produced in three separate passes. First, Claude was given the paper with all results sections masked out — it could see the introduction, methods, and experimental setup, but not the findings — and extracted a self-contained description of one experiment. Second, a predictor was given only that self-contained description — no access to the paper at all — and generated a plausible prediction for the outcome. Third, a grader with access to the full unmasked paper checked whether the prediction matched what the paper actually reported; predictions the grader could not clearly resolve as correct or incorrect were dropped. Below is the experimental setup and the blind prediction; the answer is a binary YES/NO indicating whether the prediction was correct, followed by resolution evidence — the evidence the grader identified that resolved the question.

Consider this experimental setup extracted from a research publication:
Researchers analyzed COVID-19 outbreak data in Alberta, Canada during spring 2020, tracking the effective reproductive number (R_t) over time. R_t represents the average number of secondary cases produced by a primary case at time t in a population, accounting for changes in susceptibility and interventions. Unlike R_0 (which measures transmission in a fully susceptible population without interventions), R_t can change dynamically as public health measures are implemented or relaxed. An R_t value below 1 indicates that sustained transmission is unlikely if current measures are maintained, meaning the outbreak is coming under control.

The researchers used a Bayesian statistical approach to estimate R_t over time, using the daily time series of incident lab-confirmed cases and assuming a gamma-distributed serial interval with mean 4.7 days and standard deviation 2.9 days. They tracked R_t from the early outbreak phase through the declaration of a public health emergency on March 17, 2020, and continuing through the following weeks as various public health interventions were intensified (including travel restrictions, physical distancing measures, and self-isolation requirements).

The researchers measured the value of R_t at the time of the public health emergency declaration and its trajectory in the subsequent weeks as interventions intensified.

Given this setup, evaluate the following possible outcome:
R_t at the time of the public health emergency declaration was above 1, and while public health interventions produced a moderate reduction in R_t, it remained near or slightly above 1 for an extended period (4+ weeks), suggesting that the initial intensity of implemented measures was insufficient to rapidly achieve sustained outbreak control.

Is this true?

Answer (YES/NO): NO